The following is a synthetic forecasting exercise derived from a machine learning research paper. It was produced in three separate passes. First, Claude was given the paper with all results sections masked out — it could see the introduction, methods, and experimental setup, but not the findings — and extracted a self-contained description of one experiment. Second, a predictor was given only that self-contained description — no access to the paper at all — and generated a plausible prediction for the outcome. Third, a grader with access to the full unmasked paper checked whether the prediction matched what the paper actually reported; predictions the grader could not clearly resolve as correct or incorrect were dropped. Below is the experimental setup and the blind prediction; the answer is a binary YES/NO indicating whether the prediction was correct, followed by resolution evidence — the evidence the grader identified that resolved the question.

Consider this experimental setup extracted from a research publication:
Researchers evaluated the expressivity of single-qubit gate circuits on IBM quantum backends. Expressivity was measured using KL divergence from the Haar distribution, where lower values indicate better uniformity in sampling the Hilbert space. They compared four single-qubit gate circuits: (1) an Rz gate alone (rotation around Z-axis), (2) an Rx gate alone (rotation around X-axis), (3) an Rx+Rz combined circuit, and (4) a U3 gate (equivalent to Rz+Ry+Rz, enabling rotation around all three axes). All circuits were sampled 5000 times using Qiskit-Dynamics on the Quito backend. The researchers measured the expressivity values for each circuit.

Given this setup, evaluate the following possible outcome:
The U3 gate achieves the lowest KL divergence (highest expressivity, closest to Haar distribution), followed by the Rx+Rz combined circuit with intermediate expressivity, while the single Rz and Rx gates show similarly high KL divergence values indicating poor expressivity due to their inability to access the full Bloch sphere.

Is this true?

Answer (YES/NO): NO